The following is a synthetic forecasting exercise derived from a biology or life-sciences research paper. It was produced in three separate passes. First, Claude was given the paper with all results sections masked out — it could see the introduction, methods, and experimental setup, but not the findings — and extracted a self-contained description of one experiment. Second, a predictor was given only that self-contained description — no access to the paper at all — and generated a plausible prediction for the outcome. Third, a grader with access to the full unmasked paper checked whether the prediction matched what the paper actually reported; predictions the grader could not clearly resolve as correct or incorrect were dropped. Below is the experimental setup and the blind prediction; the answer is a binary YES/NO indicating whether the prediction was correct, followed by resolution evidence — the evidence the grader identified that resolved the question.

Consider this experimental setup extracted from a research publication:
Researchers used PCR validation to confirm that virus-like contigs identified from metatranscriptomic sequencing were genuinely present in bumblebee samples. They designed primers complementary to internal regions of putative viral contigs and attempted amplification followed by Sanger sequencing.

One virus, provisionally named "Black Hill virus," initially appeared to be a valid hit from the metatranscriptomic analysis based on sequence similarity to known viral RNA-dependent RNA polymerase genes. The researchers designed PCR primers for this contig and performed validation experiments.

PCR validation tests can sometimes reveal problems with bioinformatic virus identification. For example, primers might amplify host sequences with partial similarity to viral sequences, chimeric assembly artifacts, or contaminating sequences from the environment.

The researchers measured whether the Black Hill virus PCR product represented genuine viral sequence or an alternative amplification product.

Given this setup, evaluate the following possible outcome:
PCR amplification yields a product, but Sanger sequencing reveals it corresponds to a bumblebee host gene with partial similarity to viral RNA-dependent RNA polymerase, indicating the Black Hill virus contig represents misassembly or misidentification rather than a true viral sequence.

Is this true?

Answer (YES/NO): YES